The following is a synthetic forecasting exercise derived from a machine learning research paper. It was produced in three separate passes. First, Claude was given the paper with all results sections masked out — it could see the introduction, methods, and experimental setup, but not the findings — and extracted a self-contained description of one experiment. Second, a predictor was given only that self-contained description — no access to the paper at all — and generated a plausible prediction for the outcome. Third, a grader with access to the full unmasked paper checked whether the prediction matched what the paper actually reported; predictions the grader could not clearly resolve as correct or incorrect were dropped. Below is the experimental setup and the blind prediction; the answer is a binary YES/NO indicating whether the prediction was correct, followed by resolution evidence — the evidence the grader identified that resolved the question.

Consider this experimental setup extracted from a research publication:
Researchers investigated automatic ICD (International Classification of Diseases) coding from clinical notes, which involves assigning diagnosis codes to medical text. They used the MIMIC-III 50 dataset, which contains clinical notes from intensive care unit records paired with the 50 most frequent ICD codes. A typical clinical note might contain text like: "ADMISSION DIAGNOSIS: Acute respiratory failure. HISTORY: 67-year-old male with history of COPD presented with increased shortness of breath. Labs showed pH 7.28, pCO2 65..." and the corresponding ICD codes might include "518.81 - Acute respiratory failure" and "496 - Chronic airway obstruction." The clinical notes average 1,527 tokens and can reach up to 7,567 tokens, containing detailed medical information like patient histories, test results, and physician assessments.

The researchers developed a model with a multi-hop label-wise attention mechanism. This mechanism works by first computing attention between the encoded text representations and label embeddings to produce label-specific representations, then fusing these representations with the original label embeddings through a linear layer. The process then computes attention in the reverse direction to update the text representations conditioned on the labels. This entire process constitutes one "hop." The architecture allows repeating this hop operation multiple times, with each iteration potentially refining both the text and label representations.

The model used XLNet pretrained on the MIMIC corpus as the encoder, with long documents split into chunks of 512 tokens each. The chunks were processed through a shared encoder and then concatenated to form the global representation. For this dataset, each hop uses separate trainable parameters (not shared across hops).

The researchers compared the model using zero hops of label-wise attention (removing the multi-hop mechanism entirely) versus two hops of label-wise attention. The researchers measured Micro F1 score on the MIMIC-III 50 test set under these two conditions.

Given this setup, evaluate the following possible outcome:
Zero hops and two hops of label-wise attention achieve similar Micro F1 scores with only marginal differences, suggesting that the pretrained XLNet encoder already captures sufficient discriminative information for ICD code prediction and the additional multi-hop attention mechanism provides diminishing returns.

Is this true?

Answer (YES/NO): NO